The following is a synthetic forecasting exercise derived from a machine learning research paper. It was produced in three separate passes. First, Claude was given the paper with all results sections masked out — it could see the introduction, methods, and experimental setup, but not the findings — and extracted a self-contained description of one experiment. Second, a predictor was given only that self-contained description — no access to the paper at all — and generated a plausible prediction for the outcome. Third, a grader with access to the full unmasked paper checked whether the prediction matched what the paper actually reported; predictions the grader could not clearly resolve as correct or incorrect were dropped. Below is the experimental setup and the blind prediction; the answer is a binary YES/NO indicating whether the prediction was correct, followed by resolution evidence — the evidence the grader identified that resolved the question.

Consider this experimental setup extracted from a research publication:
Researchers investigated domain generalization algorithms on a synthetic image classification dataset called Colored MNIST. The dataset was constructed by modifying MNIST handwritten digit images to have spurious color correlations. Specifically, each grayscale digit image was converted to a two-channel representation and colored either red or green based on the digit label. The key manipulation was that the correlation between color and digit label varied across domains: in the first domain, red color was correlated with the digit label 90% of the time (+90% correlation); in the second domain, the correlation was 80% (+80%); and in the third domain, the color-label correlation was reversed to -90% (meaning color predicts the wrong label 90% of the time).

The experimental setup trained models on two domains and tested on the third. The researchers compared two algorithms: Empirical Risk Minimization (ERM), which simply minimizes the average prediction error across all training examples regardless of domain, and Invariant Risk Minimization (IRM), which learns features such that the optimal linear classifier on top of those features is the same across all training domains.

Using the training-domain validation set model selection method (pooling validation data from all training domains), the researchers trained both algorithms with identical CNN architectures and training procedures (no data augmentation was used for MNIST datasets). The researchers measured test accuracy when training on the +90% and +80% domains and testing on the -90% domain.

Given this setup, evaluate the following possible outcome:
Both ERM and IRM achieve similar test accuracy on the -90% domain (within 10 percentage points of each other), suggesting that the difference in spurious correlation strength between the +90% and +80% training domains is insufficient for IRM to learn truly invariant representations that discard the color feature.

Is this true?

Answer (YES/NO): YES